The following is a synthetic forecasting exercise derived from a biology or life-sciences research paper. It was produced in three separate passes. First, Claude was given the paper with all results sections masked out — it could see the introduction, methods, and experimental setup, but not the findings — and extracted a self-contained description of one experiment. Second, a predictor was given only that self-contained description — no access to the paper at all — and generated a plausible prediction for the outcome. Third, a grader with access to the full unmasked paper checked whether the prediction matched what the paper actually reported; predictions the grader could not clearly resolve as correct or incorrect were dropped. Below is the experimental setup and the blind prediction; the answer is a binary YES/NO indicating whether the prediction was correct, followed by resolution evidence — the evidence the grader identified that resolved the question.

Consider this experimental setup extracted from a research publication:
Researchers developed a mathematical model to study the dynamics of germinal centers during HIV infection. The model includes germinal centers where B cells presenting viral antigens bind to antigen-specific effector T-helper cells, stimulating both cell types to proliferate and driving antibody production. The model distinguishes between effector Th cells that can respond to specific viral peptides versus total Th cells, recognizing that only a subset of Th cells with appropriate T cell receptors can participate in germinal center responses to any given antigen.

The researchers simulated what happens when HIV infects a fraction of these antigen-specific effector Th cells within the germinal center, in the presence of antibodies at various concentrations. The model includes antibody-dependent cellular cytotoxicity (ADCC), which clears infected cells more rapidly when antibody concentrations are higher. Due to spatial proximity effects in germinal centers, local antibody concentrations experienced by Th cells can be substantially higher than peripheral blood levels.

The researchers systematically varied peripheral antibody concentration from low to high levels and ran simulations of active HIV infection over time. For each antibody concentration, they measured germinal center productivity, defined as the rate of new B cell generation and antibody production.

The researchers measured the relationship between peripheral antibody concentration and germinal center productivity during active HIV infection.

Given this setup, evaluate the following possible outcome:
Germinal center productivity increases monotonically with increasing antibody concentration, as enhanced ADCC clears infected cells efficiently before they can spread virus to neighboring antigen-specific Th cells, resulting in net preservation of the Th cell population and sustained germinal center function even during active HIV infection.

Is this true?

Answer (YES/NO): NO